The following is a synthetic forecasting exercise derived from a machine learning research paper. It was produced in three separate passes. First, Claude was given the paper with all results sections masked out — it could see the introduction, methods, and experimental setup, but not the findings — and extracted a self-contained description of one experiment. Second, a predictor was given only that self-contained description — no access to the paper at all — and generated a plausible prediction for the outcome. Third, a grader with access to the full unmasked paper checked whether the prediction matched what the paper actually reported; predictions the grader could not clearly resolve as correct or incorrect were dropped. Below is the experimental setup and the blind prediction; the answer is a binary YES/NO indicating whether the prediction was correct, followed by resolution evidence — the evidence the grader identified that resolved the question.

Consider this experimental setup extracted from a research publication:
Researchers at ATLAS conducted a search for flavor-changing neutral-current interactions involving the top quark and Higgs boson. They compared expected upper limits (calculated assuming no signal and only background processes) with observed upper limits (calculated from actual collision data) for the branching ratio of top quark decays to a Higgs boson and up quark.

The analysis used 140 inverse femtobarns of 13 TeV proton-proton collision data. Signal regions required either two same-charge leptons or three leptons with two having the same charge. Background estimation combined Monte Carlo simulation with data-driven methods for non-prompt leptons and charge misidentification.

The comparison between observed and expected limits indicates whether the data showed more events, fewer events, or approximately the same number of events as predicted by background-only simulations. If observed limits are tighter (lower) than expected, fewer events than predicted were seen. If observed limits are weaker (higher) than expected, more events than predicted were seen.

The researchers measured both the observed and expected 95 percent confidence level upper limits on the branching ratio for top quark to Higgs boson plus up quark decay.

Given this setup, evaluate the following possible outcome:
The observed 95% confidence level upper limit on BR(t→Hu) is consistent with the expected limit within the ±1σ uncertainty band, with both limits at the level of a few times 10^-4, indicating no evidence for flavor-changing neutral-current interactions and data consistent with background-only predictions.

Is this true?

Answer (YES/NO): YES